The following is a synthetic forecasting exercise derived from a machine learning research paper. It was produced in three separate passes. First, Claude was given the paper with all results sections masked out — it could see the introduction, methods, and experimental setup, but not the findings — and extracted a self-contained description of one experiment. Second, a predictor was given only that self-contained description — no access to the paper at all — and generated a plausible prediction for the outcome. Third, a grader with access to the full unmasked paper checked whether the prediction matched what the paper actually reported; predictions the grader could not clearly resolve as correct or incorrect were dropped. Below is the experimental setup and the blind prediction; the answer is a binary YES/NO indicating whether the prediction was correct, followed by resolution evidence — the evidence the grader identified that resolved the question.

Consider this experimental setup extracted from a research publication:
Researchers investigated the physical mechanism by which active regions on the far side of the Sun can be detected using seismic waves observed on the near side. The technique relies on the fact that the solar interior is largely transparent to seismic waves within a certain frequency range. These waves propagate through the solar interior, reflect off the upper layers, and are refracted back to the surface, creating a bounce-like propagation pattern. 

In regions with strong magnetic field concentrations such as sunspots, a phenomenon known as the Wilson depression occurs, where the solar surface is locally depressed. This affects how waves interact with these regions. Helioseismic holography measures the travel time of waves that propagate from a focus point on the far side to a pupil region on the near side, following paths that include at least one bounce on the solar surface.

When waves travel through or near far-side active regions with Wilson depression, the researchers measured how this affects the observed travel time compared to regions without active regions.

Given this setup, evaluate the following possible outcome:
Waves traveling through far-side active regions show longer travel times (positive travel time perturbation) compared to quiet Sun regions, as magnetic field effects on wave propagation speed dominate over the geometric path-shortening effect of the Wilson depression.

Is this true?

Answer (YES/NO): NO